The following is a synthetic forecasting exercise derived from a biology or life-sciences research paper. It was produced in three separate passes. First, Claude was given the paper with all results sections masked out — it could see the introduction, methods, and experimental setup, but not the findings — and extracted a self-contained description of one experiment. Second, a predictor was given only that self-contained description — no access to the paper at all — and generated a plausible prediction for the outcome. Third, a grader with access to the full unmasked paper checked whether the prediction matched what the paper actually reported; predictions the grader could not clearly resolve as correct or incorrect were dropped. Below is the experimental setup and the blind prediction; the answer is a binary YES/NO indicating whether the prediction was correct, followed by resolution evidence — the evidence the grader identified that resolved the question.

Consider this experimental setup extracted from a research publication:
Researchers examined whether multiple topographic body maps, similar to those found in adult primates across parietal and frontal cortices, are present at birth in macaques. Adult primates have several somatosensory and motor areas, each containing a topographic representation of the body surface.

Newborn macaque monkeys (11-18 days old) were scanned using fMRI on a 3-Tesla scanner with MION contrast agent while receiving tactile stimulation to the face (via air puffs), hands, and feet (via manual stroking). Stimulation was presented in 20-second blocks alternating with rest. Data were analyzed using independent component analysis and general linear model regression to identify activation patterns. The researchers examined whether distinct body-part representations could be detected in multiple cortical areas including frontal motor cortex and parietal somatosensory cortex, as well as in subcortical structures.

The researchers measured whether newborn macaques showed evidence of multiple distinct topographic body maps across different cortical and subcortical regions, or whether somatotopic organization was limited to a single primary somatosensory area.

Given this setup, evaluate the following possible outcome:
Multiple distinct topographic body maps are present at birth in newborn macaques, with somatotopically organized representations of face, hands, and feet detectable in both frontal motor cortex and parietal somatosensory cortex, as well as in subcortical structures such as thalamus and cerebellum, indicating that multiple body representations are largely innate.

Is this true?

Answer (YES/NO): NO